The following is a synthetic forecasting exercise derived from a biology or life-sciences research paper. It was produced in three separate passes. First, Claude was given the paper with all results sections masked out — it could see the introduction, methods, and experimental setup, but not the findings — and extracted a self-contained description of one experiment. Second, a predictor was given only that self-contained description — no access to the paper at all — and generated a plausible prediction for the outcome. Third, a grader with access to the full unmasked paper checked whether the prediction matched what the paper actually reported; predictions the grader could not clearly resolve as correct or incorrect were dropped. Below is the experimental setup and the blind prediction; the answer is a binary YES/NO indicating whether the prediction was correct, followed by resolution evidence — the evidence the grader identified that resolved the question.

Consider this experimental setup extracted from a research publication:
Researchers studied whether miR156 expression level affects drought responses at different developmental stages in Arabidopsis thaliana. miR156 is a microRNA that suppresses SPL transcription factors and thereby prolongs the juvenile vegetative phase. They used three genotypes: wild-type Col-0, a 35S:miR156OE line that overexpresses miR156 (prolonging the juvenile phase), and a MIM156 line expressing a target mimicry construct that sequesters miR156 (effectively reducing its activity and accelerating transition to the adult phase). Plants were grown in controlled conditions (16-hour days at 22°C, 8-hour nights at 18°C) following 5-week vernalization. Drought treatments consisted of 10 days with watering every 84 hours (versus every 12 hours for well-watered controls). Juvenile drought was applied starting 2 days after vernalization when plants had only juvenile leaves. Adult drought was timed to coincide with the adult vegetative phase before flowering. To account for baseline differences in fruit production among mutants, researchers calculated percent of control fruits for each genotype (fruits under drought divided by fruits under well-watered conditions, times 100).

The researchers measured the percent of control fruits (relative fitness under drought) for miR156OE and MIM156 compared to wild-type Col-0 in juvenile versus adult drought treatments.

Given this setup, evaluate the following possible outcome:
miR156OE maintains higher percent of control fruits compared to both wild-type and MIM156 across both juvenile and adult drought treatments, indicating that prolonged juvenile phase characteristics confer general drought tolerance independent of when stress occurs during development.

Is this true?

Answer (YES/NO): NO